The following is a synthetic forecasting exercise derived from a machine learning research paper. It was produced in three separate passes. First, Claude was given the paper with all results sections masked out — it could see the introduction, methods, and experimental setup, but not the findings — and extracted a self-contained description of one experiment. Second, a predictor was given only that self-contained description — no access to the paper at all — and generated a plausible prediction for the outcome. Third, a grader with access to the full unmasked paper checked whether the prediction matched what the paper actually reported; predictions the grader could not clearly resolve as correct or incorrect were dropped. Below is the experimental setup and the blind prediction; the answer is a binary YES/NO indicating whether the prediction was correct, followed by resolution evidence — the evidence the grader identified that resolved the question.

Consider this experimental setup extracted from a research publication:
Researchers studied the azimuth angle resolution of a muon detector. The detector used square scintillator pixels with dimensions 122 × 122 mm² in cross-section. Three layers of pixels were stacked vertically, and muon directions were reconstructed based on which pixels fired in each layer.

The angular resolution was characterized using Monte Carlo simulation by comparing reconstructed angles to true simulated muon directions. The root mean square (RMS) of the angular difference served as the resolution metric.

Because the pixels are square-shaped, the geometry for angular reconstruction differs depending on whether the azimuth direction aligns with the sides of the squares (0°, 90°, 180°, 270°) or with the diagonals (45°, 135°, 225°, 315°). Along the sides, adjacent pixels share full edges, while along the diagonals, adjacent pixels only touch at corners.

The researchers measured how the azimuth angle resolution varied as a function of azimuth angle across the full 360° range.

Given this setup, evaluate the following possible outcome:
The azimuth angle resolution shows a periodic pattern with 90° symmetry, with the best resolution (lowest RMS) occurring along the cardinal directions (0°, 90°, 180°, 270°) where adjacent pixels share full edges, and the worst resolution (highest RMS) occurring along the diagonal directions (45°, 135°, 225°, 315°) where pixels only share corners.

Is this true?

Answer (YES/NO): YES